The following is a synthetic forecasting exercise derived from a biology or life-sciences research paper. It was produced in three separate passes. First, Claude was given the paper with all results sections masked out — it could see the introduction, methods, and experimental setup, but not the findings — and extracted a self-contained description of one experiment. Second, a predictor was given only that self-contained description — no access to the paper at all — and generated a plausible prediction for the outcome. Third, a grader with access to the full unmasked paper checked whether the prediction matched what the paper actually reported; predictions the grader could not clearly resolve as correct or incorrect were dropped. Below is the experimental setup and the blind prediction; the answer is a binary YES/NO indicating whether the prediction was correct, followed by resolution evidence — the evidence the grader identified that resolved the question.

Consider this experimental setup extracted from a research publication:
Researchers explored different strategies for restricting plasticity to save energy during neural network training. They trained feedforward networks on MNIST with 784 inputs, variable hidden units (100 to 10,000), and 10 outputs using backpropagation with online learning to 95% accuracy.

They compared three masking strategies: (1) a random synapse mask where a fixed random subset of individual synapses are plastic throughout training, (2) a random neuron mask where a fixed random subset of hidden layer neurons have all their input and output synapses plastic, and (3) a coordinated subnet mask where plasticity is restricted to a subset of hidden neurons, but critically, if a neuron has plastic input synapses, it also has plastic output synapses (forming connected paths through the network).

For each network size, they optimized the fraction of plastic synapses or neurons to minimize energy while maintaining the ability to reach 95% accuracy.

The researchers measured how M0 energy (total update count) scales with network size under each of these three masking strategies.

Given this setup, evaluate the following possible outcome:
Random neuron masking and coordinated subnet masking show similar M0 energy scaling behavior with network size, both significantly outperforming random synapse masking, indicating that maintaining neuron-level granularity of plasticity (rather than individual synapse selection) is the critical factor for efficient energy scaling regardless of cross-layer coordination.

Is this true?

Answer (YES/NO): NO